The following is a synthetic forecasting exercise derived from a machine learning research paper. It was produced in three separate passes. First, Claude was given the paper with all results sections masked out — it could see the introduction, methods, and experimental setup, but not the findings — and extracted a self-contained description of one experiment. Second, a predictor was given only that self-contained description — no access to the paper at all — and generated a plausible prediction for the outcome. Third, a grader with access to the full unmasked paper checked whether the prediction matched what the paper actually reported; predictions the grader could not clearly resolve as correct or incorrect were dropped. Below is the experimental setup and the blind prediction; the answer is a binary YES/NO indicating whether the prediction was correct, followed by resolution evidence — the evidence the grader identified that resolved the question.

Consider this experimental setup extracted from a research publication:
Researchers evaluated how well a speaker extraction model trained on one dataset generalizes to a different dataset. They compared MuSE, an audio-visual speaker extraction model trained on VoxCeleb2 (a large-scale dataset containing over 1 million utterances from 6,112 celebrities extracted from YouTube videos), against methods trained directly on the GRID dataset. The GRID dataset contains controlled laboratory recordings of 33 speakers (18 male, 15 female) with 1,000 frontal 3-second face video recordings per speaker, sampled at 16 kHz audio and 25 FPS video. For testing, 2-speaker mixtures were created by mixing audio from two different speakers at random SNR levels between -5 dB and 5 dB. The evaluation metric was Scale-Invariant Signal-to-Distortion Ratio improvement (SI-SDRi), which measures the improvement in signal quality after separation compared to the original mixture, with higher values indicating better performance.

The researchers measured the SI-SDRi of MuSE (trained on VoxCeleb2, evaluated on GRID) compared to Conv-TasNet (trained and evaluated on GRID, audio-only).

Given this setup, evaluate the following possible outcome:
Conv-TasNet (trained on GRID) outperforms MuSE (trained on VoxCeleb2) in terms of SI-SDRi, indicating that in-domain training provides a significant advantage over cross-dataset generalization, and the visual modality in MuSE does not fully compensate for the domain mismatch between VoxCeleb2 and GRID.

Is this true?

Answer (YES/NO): YES